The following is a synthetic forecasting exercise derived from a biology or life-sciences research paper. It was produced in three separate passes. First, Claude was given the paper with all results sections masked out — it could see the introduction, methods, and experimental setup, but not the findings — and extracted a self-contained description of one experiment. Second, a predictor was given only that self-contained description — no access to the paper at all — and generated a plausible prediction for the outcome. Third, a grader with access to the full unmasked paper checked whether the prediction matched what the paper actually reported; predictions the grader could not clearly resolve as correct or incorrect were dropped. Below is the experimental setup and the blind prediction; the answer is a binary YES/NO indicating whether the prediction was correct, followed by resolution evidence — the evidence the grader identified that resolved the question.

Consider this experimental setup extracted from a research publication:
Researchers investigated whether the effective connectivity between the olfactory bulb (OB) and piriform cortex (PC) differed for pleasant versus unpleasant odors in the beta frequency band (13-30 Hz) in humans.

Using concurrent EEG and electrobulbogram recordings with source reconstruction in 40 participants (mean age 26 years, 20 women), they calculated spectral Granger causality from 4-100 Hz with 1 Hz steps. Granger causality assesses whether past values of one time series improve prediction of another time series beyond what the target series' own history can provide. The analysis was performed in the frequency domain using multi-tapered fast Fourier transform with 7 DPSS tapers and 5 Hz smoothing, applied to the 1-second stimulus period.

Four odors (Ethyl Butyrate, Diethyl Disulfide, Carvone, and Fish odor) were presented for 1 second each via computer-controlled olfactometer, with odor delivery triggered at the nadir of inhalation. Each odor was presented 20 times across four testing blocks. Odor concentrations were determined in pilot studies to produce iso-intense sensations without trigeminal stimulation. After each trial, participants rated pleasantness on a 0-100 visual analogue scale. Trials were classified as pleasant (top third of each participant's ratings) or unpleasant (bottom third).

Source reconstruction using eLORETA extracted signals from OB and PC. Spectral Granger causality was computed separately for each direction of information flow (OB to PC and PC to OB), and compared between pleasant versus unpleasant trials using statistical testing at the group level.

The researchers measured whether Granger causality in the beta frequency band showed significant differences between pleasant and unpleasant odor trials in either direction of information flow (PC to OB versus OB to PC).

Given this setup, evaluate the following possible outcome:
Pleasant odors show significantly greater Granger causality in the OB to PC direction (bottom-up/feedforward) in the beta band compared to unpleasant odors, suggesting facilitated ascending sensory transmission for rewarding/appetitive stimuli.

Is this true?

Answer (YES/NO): NO